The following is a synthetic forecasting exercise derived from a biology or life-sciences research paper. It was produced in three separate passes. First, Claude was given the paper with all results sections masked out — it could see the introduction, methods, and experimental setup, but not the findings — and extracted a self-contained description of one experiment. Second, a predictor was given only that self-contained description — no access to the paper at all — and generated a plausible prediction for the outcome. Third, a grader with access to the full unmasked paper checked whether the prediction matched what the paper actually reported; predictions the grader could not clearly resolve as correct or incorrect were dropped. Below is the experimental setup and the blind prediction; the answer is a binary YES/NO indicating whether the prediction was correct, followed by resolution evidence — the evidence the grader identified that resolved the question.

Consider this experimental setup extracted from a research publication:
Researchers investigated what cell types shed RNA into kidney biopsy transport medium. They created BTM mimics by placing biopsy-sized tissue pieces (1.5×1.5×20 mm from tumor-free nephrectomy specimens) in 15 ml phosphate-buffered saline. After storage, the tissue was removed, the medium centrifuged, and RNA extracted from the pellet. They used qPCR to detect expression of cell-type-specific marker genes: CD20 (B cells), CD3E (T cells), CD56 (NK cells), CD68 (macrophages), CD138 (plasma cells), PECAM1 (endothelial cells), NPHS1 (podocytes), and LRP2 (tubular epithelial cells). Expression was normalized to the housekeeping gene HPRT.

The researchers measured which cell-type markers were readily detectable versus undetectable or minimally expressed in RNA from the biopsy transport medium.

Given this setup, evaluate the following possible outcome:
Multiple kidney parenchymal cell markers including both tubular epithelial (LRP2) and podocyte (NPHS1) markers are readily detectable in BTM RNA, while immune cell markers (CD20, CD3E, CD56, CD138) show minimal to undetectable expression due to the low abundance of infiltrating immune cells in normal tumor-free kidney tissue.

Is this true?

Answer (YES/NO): NO